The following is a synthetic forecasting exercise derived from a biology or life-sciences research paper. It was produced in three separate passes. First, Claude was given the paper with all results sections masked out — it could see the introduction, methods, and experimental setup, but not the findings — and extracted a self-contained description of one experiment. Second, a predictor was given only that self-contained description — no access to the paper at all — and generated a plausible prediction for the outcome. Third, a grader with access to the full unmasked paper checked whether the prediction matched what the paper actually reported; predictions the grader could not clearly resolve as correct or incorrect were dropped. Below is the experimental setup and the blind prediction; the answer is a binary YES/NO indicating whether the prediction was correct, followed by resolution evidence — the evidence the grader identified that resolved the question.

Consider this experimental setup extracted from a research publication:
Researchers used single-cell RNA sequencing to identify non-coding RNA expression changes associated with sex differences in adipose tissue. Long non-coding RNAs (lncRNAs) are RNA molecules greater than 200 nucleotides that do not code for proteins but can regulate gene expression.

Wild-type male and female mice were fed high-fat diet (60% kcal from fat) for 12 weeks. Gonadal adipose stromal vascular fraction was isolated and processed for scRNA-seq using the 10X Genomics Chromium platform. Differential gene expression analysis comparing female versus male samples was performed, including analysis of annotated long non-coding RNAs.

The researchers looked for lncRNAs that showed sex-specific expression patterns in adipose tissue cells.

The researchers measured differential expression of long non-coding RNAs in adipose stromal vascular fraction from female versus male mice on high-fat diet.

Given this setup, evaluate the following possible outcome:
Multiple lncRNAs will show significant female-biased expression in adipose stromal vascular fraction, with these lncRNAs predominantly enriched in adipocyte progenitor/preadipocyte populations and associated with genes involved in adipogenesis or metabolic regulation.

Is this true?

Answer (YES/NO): NO